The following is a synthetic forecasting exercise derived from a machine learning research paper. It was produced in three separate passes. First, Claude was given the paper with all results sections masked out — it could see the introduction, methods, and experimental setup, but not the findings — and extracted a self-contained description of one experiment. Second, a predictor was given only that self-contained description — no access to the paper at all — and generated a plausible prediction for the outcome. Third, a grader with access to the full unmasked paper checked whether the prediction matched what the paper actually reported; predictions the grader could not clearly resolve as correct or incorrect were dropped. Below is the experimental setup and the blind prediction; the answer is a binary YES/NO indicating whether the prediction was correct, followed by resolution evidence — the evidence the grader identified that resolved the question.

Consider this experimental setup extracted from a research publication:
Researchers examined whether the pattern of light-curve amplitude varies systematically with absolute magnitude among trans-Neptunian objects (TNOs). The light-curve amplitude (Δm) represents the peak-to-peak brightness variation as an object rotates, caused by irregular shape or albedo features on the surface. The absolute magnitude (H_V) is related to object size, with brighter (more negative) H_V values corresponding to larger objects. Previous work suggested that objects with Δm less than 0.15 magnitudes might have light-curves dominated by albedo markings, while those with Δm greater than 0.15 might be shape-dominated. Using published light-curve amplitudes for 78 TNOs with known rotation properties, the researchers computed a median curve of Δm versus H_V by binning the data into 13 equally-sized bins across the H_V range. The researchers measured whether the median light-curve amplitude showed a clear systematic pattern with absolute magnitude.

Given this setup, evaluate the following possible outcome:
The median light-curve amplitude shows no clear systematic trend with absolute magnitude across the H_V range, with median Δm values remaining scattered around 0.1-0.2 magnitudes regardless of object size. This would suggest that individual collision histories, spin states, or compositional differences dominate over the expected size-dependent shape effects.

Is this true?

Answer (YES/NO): YES